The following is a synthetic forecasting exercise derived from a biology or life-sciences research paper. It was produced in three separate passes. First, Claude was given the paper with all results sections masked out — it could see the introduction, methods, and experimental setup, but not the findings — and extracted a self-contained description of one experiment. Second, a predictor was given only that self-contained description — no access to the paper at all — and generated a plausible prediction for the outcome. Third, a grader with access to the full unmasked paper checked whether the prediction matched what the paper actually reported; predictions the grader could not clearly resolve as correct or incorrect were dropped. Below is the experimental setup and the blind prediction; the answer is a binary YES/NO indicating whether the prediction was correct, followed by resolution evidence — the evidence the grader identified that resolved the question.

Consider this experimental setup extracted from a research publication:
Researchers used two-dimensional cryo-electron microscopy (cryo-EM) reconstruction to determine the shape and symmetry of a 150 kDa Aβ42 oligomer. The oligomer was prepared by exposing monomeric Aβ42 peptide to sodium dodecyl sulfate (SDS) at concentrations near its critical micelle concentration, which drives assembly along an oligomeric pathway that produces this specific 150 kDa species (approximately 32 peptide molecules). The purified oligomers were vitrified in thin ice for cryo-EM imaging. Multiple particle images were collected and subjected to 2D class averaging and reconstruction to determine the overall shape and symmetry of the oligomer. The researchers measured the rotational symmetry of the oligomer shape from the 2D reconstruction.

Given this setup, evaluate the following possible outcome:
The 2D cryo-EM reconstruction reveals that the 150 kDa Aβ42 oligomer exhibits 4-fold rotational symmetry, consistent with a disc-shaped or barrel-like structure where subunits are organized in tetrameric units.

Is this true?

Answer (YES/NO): YES